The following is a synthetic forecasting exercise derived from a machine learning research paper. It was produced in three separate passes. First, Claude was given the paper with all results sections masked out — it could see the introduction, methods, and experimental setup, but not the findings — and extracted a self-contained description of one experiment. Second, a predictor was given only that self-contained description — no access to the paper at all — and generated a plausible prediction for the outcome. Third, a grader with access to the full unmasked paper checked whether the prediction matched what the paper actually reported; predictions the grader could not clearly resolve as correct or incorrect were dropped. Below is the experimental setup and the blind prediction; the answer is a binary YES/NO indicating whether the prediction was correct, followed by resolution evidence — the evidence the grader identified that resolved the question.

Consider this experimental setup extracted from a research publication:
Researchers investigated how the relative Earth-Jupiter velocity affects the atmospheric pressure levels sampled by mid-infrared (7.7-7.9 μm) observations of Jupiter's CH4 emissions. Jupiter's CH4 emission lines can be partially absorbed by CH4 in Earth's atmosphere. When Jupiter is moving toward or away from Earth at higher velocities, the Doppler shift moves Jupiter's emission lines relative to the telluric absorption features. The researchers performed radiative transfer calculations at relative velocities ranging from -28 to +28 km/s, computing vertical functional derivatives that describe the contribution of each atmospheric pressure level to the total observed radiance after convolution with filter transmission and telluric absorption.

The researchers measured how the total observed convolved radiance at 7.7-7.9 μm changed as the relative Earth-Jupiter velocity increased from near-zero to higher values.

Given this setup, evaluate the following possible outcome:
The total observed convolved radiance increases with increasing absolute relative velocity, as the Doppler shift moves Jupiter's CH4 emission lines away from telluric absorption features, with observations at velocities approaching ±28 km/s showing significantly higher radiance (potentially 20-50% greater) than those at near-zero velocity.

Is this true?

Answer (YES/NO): YES